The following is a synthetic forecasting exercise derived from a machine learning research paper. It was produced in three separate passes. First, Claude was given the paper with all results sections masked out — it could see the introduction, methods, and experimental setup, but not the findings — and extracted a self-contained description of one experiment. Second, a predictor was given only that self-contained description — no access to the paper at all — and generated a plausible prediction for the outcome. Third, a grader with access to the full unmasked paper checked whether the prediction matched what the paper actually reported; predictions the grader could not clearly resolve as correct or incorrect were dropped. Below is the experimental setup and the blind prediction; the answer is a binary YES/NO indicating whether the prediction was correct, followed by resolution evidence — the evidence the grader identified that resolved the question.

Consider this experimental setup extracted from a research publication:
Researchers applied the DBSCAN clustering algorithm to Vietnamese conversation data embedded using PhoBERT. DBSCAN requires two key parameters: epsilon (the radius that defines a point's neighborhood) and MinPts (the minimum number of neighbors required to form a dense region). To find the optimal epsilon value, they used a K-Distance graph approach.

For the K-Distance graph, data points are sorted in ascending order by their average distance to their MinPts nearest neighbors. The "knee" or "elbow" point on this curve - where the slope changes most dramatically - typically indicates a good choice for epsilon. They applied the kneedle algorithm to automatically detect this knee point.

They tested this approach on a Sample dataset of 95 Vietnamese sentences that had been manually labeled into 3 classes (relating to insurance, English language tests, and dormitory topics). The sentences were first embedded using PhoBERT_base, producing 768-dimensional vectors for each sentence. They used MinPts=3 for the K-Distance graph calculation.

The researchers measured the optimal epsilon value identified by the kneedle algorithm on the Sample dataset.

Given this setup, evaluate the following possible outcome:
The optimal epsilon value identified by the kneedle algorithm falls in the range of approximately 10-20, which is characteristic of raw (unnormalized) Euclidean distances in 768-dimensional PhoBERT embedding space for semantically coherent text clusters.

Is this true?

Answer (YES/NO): NO